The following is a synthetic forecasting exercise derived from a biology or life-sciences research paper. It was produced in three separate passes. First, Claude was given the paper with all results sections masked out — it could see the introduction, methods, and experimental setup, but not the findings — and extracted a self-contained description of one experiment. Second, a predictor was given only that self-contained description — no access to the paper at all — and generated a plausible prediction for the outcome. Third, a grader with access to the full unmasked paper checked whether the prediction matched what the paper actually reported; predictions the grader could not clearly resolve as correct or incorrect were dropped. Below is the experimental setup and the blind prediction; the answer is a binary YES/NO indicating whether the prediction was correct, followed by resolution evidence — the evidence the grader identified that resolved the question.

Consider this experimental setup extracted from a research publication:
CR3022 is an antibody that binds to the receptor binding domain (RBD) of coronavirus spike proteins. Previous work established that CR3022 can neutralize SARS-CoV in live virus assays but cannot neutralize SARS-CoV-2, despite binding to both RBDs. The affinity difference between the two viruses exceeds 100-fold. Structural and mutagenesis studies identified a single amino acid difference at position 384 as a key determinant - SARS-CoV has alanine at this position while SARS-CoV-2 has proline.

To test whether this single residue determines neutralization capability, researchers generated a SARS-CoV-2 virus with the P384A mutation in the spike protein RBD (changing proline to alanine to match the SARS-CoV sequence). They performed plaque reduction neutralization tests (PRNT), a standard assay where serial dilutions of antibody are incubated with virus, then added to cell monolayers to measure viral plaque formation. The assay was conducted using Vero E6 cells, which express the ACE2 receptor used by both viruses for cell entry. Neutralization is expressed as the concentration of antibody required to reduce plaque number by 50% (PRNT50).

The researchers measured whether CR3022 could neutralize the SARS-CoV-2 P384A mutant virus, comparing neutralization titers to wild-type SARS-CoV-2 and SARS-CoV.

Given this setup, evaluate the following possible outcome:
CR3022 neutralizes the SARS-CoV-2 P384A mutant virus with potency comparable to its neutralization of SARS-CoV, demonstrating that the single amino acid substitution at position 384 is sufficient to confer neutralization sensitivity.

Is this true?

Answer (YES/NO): YES